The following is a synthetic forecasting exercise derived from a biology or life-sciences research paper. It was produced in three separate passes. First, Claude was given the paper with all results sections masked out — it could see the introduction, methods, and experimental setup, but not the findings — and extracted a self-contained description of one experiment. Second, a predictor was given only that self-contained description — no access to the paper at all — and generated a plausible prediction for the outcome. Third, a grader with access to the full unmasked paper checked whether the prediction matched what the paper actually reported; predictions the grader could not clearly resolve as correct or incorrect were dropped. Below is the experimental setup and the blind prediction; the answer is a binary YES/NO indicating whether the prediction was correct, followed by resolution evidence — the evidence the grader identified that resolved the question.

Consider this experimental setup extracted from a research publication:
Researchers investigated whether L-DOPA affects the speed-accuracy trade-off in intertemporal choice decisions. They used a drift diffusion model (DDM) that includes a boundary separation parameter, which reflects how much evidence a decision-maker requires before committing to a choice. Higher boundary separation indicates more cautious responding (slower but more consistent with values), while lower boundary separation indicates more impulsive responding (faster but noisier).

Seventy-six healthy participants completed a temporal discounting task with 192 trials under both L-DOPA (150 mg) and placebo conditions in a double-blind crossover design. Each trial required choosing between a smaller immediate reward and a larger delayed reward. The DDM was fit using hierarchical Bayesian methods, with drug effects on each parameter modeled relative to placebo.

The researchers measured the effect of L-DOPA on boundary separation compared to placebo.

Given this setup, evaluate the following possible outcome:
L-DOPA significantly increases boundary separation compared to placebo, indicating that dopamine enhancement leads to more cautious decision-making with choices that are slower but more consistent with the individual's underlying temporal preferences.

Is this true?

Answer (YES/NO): NO